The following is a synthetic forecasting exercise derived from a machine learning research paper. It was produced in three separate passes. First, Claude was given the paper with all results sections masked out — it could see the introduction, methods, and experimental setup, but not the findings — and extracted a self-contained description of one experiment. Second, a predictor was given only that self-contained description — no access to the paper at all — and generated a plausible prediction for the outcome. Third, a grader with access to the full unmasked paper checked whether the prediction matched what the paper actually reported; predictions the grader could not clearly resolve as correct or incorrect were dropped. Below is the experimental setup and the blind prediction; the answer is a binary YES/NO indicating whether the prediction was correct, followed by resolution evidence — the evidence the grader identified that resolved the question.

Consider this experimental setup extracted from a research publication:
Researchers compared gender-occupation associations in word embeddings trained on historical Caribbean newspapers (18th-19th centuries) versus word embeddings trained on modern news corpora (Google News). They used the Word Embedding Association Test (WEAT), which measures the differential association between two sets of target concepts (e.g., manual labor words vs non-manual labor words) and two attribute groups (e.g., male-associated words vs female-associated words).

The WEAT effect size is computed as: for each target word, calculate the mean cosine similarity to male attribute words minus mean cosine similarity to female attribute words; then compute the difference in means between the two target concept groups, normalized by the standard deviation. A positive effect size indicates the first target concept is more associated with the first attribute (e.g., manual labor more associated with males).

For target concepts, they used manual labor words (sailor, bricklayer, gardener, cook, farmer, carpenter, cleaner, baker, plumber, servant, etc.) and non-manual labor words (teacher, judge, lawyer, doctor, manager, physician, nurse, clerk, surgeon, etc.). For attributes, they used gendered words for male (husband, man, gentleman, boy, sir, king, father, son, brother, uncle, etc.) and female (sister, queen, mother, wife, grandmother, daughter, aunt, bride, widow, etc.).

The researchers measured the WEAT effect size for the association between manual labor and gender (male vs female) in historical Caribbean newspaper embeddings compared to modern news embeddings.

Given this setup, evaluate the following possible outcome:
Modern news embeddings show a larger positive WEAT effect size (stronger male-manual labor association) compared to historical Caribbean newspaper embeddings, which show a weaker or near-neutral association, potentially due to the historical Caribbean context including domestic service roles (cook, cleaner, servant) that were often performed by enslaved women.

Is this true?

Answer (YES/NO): NO